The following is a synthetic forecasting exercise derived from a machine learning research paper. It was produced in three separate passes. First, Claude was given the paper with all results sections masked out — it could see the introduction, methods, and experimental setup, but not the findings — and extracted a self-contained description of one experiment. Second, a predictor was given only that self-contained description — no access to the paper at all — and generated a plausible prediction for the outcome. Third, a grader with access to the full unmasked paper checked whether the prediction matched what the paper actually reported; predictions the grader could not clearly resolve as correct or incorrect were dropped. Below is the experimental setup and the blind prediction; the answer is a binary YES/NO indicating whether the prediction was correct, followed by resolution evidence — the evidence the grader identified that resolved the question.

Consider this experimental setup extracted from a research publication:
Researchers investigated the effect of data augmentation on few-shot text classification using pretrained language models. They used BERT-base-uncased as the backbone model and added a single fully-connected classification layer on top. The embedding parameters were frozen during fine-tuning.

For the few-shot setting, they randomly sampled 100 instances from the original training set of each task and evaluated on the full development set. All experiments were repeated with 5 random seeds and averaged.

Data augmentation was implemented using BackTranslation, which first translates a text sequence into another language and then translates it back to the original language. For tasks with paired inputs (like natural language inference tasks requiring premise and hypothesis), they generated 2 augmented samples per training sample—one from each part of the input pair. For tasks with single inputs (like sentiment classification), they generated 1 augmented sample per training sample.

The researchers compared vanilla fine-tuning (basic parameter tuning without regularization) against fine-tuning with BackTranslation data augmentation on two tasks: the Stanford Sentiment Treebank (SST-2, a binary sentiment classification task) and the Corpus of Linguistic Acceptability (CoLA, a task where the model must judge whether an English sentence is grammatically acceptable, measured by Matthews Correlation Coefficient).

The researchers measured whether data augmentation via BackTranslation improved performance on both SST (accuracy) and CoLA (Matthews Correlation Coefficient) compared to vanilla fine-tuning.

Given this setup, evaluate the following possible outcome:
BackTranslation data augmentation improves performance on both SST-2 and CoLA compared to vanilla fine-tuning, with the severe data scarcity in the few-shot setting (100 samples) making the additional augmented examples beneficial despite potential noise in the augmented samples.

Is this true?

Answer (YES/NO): NO